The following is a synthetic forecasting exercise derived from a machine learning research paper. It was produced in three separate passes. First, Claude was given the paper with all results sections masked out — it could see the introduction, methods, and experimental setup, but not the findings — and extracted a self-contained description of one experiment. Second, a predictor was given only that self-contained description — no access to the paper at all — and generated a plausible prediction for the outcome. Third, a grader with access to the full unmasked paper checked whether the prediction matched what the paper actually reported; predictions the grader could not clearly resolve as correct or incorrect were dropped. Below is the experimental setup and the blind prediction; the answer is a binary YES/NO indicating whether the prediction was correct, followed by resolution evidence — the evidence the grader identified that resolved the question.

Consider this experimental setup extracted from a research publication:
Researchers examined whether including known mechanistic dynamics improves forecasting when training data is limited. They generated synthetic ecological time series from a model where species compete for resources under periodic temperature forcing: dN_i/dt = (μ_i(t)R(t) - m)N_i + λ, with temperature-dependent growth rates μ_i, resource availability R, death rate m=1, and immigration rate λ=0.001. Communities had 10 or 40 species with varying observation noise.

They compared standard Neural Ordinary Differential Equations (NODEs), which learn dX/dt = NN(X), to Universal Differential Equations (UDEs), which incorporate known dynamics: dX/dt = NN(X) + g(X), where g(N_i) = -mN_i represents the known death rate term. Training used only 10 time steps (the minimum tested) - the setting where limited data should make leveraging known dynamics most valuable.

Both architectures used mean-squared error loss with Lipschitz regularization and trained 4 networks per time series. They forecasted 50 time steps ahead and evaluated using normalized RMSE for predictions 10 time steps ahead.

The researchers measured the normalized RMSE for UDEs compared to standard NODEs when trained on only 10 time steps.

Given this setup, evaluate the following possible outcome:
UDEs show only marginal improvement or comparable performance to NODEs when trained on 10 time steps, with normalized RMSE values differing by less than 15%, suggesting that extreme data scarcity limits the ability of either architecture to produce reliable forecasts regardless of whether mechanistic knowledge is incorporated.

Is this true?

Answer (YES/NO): NO